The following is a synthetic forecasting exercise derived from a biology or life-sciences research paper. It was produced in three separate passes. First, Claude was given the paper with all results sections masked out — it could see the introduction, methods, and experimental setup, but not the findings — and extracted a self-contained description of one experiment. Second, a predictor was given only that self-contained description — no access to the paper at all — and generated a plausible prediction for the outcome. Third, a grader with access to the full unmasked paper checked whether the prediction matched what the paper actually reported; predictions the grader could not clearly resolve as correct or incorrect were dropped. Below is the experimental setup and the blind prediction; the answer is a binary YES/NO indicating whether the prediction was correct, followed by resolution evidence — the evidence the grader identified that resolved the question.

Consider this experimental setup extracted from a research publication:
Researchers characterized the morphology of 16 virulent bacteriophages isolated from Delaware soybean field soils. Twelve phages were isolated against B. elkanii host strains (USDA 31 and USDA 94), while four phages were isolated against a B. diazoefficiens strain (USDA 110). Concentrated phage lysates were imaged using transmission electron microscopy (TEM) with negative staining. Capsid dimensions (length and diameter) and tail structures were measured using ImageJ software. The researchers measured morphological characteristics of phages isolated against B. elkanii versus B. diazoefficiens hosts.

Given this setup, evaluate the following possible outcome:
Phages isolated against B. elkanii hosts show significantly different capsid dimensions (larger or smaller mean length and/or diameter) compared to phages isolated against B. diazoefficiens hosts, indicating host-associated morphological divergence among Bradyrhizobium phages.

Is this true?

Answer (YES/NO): YES